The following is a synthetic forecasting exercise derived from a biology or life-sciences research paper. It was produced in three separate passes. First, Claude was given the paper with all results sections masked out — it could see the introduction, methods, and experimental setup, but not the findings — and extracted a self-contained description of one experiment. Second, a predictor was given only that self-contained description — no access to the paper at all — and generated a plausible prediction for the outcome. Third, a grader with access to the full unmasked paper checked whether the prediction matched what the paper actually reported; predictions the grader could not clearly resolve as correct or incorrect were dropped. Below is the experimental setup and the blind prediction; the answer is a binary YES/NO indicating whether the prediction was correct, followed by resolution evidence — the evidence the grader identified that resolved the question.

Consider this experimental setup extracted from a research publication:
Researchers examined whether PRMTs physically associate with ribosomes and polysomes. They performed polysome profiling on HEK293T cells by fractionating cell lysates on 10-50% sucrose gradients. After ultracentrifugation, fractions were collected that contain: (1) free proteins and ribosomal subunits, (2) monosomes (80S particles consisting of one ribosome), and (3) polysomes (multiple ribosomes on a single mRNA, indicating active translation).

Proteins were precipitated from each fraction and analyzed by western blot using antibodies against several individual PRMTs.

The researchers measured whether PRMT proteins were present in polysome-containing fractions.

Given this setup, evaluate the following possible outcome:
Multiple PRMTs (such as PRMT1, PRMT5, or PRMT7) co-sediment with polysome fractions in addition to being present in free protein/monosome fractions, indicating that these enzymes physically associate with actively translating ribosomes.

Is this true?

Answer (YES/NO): NO